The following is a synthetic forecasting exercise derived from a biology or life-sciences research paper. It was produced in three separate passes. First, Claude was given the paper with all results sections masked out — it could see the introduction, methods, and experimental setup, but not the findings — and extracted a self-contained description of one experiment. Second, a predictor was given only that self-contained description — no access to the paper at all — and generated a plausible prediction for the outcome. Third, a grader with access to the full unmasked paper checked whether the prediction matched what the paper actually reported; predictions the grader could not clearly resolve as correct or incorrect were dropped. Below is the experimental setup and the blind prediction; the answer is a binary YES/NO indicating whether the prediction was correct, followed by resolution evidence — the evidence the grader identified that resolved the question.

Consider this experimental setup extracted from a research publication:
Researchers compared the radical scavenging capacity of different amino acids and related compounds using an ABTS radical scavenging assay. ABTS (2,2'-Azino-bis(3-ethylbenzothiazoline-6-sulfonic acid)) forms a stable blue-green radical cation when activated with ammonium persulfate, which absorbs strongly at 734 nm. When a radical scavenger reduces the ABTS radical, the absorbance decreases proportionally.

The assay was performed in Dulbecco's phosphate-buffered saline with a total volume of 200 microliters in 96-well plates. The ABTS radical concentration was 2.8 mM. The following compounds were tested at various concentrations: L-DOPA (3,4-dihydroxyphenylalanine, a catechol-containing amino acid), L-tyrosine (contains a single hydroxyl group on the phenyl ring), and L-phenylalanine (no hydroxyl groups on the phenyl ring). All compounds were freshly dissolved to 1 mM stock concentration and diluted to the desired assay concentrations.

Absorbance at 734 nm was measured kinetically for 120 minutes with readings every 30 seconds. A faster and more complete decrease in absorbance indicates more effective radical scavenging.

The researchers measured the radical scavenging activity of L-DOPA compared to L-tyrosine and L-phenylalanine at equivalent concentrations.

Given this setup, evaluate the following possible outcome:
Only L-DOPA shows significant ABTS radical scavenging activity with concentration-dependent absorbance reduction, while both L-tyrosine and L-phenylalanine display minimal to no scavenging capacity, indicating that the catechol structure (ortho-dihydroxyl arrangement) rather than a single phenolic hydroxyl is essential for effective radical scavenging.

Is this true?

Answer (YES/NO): NO